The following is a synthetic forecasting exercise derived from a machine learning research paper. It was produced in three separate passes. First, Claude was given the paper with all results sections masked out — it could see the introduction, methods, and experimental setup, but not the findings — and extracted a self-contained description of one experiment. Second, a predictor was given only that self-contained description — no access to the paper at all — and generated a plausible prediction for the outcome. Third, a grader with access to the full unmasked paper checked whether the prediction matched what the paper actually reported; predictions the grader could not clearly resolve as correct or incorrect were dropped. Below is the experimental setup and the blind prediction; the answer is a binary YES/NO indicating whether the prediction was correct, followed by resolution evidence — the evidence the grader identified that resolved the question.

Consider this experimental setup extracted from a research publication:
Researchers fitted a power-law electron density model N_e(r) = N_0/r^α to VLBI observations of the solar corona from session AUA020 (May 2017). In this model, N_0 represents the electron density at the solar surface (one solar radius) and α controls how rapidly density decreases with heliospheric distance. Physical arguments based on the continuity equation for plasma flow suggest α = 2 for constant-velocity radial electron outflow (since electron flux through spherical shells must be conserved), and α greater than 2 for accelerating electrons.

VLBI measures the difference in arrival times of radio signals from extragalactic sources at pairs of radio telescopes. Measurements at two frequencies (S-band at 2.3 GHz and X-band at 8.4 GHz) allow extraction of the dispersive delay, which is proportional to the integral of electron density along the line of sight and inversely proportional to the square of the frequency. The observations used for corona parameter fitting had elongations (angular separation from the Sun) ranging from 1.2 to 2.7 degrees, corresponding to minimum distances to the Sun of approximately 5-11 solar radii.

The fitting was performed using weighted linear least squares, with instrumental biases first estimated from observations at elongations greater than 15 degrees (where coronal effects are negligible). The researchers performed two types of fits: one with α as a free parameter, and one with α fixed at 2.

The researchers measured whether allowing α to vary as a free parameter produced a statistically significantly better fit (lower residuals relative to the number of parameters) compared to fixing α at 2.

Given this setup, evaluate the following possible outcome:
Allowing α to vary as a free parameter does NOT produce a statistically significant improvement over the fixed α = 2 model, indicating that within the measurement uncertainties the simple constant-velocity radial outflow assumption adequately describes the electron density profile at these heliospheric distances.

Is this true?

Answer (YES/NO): NO